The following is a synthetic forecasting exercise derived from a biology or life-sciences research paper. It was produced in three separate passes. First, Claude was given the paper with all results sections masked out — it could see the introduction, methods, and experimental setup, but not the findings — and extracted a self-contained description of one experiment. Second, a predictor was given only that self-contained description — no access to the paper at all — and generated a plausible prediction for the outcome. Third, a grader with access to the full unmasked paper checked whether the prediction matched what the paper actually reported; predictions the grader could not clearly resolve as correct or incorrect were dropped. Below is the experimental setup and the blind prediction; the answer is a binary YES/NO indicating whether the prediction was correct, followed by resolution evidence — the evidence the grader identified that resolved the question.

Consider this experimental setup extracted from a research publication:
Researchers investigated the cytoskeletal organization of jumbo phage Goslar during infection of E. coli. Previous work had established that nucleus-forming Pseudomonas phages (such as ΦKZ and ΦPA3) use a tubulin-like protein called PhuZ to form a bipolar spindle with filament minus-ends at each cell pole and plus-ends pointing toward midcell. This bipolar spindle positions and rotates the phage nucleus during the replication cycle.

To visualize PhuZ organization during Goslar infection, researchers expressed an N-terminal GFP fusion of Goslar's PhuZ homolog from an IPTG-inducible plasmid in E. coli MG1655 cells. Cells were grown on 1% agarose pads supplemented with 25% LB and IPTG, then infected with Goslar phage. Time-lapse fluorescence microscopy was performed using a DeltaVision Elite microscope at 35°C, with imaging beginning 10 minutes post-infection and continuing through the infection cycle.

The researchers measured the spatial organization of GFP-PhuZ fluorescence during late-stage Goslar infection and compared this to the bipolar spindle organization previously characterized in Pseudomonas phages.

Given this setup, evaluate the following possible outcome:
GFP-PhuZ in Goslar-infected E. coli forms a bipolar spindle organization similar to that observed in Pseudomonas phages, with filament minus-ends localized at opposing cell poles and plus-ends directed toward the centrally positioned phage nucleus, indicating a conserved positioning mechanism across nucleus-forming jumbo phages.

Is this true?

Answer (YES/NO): NO